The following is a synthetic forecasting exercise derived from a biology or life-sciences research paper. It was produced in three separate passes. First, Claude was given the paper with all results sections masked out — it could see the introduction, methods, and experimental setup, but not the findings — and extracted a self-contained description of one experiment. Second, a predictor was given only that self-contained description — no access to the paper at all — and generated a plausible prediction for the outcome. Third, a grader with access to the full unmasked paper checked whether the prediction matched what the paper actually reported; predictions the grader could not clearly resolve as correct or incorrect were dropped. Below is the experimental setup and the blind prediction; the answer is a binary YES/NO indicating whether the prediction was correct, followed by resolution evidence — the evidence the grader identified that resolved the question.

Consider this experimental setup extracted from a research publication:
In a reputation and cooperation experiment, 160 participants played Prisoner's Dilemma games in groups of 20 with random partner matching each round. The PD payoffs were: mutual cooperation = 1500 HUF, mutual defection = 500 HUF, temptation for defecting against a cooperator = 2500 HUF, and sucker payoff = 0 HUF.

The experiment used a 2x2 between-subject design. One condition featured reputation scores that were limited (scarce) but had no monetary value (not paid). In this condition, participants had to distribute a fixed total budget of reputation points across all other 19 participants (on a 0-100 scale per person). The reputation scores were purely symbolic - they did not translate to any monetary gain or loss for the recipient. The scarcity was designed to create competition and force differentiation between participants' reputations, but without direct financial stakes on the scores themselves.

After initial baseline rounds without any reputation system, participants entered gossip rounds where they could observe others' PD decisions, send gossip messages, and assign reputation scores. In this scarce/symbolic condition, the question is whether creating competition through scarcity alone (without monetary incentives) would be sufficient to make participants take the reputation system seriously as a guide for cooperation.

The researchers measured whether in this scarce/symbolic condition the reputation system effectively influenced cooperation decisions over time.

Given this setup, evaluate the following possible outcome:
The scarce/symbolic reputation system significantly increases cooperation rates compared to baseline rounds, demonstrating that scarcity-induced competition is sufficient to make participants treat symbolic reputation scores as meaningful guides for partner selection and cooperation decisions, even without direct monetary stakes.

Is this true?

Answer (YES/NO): NO